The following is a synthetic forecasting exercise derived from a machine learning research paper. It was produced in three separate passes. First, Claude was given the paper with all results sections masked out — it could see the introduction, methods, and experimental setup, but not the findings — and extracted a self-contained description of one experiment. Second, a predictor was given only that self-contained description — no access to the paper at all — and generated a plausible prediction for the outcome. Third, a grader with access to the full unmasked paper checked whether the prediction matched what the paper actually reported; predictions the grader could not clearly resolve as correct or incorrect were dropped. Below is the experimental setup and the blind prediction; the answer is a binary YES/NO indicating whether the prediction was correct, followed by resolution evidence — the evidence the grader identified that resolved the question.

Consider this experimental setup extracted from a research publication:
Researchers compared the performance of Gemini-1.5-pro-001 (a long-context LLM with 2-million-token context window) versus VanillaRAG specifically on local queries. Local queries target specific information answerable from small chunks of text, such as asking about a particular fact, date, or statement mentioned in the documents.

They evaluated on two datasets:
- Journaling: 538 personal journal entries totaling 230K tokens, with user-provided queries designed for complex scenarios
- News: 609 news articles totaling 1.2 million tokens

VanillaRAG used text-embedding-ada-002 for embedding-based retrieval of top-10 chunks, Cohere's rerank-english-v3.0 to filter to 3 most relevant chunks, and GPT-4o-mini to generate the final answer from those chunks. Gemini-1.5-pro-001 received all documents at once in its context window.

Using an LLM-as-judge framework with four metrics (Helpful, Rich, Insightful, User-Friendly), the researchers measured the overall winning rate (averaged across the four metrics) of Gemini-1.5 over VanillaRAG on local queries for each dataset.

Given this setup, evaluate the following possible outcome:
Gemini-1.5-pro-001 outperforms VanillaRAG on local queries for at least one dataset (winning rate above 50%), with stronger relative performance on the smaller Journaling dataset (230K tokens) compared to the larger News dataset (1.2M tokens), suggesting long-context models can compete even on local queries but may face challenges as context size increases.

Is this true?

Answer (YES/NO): YES